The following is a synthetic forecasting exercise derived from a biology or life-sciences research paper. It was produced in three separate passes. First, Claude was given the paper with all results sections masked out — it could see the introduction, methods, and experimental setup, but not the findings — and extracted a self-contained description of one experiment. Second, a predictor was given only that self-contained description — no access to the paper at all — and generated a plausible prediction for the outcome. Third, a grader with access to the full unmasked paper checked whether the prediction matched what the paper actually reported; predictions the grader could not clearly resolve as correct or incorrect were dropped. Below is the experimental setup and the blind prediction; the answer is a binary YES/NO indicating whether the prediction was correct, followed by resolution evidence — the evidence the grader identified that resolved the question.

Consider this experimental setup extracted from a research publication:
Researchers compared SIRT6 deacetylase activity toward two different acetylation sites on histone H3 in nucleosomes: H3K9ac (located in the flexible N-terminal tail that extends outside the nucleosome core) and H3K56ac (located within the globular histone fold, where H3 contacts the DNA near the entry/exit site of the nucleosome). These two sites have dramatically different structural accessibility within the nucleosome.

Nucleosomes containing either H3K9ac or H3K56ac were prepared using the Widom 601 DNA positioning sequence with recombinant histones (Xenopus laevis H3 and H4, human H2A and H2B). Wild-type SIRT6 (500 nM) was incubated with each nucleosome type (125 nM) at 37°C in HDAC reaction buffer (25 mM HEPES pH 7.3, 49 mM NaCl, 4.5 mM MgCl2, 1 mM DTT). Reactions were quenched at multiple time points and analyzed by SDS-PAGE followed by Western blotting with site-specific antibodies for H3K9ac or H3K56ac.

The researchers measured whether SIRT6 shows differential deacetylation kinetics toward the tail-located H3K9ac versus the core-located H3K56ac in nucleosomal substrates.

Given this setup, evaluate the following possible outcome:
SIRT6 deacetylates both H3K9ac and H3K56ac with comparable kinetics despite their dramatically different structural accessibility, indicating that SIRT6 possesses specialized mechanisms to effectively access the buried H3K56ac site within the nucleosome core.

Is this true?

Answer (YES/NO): NO